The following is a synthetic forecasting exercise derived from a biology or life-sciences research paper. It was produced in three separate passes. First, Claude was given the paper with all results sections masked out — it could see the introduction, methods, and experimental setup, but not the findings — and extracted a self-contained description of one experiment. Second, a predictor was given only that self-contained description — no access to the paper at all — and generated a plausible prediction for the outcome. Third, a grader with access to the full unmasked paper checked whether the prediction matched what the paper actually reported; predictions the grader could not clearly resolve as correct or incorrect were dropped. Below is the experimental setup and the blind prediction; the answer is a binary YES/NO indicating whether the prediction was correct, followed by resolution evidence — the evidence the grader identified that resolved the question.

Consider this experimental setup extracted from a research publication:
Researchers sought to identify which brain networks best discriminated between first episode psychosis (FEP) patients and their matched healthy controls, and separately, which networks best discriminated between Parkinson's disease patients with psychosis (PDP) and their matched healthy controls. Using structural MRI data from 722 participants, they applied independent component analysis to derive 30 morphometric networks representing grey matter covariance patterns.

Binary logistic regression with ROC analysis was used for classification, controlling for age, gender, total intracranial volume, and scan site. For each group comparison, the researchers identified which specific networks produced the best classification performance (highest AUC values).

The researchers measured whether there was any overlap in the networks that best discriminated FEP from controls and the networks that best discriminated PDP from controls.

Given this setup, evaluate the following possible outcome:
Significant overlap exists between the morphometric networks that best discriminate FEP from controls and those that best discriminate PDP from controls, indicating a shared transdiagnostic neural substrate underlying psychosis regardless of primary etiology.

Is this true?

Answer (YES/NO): YES